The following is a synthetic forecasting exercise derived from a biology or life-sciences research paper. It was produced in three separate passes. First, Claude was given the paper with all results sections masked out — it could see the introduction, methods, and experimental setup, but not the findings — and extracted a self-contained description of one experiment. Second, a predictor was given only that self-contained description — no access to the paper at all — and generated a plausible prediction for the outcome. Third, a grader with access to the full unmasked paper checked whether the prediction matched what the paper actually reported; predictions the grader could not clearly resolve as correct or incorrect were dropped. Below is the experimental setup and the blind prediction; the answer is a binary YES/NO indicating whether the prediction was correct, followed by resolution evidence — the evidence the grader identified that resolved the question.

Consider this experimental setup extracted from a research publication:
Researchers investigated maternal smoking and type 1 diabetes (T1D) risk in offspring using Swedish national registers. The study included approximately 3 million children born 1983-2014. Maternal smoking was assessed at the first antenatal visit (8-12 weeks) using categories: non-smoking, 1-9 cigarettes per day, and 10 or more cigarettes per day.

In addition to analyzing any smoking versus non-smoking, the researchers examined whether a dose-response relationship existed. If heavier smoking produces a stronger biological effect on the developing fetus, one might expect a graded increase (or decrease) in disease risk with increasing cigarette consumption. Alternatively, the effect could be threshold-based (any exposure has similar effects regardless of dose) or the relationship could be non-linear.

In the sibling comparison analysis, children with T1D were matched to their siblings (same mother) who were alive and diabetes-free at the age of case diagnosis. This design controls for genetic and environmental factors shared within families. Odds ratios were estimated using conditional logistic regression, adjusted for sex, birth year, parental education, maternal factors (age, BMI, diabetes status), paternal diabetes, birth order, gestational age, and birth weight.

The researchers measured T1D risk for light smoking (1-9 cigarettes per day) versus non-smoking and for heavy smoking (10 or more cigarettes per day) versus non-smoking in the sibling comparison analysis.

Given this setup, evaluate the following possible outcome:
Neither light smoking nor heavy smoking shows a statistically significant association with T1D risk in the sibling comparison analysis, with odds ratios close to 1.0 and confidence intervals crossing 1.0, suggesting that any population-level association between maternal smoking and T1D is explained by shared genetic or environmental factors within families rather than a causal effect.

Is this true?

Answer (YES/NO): NO